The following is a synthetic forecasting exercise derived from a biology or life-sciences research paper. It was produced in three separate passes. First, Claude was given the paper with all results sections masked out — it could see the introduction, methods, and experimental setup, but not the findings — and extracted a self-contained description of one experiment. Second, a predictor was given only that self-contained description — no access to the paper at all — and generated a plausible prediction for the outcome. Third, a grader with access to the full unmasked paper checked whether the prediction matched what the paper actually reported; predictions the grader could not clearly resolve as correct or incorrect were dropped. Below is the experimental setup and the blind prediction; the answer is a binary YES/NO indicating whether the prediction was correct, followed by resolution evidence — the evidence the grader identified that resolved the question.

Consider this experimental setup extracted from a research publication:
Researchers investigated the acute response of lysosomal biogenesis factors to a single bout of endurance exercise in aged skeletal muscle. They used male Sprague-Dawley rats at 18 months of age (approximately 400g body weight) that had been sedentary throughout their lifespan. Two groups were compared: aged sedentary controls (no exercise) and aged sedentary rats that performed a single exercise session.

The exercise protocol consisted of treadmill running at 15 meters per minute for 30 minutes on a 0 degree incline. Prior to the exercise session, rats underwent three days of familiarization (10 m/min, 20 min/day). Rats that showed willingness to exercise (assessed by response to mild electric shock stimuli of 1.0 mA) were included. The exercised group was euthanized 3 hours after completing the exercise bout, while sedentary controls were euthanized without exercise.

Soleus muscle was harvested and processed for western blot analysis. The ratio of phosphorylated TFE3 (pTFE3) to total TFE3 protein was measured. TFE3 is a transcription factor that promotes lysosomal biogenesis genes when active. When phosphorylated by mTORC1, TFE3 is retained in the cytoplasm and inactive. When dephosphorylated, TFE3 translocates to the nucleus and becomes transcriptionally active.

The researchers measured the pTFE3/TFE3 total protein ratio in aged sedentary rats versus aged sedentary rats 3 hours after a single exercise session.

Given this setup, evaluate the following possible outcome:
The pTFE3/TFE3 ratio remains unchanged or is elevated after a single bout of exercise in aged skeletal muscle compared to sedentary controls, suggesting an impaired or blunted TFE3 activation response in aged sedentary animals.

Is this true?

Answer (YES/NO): NO